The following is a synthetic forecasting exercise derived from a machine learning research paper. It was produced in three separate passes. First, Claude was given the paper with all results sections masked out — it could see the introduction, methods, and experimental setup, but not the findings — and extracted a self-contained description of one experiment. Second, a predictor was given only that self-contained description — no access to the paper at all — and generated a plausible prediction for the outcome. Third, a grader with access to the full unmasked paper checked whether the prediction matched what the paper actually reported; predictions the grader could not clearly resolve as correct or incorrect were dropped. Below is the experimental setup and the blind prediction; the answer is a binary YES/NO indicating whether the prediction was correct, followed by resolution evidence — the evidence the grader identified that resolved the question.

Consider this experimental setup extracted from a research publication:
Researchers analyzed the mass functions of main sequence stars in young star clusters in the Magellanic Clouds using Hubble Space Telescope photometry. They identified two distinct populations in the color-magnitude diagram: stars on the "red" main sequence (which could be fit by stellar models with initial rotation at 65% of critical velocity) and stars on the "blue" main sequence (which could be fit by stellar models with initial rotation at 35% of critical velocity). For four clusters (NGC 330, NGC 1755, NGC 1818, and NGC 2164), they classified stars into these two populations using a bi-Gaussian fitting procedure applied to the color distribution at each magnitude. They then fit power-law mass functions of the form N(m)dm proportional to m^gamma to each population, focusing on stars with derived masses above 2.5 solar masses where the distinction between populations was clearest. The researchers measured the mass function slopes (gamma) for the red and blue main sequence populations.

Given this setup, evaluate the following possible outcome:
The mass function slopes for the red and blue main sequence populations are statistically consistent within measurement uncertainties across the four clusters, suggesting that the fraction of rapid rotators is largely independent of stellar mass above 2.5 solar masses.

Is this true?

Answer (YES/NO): NO